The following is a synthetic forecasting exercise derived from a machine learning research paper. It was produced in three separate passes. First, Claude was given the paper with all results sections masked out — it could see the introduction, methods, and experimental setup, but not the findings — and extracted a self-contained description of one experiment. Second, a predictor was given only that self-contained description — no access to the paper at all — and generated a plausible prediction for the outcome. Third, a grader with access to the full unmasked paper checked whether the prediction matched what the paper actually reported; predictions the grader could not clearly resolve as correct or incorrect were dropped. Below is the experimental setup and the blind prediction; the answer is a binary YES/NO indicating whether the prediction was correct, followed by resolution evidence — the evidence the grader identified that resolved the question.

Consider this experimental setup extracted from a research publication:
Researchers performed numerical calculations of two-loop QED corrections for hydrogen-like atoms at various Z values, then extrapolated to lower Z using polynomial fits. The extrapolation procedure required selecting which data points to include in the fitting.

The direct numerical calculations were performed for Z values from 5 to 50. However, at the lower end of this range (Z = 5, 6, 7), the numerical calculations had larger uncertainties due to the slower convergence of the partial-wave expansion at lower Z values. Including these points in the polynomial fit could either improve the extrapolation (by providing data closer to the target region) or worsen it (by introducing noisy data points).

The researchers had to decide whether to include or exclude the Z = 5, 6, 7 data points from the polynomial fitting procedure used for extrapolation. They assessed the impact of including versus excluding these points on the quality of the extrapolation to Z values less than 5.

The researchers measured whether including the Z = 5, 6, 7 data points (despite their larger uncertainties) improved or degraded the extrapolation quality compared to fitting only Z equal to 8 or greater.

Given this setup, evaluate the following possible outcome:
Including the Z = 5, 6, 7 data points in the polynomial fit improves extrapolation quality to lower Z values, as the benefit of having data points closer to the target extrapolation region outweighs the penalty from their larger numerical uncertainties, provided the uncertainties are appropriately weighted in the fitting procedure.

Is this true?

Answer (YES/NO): NO